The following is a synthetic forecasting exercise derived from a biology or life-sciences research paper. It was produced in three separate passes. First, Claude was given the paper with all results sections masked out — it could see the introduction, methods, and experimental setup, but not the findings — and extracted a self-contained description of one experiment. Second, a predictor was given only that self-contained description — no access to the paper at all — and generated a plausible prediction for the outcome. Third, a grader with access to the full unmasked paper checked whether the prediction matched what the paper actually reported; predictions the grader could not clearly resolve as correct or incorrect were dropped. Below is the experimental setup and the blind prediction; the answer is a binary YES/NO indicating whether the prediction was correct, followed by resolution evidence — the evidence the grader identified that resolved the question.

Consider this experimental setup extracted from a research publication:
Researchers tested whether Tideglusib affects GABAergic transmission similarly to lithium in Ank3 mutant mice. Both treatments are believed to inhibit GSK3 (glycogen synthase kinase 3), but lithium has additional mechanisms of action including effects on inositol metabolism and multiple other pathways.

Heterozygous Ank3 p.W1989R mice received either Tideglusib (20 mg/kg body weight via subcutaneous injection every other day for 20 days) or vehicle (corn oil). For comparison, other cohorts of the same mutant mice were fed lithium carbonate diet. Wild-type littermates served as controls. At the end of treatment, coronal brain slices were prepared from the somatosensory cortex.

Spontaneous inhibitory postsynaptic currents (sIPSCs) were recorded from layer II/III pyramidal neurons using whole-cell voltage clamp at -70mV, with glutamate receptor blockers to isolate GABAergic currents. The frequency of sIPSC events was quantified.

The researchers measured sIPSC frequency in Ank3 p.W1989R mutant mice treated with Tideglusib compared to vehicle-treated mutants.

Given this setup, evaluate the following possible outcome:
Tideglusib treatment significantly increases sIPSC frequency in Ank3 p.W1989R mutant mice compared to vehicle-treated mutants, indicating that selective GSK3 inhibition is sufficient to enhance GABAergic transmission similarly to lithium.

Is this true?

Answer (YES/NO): YES